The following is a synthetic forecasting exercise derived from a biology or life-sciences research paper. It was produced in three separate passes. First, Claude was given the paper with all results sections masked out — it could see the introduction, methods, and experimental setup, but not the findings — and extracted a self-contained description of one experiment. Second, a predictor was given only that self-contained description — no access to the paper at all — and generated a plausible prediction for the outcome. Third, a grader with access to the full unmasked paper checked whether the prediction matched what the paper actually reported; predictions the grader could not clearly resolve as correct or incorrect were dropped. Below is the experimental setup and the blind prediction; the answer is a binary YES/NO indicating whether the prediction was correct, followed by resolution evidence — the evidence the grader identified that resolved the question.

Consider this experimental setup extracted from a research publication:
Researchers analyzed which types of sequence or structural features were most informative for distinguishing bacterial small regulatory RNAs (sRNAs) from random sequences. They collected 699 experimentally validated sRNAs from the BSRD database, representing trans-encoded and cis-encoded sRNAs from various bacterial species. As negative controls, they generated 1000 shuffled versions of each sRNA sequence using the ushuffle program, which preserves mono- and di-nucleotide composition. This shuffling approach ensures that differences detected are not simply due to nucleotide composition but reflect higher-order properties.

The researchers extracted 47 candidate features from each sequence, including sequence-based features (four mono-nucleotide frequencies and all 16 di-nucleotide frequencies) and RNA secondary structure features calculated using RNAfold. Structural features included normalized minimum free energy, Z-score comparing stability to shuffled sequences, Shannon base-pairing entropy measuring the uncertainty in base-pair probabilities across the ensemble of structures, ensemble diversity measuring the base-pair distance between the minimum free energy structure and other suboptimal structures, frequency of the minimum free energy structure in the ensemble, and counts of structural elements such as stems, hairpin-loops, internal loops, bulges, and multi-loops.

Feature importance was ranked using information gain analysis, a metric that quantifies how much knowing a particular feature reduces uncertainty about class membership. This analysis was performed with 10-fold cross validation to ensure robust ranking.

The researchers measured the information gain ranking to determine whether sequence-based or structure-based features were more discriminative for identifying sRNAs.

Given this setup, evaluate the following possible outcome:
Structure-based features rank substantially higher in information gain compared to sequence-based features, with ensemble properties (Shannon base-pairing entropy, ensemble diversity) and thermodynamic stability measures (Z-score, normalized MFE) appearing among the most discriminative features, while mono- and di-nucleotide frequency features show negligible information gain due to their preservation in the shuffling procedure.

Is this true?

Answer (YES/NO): NO